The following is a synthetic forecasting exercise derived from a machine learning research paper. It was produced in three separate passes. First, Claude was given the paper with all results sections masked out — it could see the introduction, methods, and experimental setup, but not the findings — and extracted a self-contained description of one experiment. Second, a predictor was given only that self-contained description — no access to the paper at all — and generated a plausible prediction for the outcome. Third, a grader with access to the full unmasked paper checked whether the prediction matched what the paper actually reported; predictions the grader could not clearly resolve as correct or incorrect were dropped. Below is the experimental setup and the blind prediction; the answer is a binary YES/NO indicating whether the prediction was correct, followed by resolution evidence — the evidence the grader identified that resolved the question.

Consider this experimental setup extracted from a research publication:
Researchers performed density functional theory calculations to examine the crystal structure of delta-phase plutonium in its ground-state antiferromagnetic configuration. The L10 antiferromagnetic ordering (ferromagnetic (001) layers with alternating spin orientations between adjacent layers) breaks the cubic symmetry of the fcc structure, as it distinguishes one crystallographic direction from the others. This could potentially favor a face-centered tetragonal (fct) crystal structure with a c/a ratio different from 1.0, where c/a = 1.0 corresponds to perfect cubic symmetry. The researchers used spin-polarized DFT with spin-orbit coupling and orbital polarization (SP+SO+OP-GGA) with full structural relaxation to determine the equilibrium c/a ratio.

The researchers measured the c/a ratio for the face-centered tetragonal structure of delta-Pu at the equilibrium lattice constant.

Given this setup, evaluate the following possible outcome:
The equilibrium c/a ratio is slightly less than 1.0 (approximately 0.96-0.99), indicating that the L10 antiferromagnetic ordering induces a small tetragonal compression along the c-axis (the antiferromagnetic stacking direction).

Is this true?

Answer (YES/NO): YES